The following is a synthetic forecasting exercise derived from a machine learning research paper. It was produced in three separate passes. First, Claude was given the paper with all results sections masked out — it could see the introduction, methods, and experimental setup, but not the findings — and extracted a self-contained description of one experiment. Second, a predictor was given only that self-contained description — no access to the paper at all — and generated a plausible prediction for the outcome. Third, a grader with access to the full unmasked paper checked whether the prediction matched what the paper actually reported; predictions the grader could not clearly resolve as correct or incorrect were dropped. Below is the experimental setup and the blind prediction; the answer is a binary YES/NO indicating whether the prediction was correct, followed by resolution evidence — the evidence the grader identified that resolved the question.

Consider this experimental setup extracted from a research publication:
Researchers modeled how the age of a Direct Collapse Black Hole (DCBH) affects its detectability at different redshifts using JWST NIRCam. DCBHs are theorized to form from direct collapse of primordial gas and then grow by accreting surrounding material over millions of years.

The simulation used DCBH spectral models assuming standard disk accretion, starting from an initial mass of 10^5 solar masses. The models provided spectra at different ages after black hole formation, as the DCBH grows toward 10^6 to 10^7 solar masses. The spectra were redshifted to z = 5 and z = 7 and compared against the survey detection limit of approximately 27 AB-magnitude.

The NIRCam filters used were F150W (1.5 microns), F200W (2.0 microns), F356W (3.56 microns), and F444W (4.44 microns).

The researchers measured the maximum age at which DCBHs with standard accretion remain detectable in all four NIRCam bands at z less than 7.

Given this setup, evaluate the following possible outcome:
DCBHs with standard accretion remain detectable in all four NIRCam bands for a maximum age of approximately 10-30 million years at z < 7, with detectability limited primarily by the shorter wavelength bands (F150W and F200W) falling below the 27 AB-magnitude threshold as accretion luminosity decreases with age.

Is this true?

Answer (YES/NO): NO